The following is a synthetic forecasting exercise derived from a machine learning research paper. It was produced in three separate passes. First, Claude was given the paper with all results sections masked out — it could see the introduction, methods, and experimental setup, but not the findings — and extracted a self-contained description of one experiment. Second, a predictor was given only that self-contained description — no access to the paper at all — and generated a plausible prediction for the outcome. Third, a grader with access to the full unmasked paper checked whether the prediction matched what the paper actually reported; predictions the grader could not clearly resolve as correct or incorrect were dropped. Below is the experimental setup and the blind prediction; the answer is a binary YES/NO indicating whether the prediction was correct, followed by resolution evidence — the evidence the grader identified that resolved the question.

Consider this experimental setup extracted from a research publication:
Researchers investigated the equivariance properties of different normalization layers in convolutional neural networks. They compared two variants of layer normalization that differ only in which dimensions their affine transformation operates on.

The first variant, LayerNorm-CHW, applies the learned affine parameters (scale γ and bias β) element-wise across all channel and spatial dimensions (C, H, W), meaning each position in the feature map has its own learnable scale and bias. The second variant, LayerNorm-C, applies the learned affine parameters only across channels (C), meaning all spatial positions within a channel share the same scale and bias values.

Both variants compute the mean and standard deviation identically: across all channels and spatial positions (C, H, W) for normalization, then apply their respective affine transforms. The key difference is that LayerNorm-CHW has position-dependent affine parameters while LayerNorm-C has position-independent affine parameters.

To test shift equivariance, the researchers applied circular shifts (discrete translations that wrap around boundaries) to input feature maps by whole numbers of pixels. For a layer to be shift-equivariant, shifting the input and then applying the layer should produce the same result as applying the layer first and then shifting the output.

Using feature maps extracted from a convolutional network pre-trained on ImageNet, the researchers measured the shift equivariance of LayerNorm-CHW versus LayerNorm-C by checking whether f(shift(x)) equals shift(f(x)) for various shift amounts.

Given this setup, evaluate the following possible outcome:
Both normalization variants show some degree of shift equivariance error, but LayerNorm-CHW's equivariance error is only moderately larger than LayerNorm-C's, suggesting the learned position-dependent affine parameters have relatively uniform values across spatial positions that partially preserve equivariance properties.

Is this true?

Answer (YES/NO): NO